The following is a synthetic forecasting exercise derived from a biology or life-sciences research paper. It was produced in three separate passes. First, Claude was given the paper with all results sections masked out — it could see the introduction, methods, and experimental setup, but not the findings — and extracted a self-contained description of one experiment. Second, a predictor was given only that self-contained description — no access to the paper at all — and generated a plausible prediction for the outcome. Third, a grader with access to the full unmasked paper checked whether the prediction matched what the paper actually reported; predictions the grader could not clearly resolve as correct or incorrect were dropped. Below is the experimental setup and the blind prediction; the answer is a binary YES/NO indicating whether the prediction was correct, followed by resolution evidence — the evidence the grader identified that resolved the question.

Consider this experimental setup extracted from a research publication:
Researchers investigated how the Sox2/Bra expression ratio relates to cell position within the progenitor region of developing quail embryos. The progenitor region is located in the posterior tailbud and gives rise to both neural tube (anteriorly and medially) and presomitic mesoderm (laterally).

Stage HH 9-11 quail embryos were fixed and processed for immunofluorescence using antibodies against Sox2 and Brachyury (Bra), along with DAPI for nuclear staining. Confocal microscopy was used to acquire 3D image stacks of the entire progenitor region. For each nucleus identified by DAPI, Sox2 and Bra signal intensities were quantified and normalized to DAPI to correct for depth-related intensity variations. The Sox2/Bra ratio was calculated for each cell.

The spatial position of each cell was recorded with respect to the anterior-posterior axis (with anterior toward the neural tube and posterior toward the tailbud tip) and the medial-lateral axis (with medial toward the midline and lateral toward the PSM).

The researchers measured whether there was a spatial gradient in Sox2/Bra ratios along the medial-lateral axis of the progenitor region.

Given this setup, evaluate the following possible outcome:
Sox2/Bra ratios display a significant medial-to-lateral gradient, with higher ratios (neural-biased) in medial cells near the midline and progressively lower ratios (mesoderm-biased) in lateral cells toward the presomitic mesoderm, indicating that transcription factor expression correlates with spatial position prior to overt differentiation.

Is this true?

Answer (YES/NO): NO